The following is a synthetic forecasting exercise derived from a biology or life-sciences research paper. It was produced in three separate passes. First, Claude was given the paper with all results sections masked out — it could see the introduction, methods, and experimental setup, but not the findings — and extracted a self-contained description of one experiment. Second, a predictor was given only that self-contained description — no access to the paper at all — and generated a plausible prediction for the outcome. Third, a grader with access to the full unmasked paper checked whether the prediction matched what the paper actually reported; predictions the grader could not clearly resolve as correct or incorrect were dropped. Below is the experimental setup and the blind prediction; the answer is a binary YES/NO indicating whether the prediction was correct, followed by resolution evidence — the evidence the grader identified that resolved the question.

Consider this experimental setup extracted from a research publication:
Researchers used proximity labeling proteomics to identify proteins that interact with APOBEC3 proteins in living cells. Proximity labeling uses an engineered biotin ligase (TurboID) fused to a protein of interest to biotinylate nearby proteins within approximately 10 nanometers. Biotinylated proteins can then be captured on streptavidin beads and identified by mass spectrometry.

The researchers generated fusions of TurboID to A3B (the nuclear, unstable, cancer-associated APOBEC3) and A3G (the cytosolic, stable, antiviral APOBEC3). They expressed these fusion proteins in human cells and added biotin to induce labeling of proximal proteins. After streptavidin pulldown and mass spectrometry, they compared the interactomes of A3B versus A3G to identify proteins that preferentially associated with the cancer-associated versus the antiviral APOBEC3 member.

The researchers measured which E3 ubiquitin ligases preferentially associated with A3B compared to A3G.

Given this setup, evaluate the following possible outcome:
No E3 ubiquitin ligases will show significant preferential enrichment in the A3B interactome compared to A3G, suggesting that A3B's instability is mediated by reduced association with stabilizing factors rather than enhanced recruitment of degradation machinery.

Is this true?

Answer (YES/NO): NO